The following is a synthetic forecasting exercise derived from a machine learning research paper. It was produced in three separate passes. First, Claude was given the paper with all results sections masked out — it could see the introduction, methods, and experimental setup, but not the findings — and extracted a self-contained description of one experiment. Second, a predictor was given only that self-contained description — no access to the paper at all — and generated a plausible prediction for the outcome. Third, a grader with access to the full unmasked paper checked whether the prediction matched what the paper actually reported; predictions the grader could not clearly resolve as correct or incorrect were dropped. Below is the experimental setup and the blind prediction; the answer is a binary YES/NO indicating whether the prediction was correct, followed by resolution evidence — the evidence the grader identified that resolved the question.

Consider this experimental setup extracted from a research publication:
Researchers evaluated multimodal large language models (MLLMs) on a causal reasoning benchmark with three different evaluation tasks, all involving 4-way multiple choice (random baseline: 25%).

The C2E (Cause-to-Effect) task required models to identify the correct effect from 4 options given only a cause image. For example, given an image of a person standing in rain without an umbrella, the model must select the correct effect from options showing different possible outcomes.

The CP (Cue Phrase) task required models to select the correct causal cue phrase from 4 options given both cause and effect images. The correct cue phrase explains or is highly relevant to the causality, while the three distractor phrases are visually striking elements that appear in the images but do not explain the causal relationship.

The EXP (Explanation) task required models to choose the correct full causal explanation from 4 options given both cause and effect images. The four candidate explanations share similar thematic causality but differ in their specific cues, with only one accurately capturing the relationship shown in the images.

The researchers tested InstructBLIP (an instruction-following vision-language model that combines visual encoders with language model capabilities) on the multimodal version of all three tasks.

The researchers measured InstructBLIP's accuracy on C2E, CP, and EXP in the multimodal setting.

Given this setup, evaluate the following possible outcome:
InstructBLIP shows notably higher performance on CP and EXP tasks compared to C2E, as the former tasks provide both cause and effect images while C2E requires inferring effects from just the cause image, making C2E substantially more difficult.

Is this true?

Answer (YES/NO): NO